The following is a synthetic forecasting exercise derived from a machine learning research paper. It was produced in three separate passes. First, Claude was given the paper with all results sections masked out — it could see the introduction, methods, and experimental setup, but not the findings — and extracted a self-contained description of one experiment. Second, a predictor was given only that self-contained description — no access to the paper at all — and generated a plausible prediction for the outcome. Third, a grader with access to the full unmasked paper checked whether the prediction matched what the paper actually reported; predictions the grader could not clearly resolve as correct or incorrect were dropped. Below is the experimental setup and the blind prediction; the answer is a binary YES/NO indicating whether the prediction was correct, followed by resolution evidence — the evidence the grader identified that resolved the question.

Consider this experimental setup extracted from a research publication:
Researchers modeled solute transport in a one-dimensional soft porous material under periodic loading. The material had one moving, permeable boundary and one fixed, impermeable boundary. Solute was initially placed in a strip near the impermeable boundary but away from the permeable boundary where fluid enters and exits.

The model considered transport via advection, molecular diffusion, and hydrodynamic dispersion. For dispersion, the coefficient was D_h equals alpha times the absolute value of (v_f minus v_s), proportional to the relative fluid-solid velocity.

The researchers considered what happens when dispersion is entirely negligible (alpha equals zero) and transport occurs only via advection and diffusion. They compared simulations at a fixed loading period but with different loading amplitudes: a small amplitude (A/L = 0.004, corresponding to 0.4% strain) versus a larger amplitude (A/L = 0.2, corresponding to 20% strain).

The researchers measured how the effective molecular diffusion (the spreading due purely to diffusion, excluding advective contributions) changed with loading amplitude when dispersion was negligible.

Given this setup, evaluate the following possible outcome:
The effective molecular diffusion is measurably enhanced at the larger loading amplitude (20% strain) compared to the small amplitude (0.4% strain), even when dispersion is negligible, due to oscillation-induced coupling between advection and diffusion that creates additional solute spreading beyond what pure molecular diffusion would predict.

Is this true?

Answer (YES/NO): NO